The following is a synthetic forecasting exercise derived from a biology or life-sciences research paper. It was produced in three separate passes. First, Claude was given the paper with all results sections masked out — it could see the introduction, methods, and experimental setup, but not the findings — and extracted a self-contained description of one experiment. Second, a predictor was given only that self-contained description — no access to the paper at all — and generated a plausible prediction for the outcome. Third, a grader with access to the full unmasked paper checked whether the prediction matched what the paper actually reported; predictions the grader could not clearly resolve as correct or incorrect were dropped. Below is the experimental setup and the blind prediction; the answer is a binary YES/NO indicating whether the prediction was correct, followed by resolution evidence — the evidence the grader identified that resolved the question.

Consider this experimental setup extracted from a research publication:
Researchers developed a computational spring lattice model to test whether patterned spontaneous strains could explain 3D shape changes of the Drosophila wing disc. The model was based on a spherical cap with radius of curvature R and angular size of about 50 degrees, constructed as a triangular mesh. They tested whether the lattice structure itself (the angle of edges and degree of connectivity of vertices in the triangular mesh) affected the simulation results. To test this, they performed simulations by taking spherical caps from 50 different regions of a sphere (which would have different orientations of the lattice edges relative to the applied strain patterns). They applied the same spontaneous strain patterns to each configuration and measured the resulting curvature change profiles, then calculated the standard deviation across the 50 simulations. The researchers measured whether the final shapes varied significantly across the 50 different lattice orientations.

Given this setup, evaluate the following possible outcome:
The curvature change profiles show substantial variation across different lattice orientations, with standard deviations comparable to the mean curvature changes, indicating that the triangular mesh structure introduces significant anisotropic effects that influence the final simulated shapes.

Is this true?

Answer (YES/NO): NO